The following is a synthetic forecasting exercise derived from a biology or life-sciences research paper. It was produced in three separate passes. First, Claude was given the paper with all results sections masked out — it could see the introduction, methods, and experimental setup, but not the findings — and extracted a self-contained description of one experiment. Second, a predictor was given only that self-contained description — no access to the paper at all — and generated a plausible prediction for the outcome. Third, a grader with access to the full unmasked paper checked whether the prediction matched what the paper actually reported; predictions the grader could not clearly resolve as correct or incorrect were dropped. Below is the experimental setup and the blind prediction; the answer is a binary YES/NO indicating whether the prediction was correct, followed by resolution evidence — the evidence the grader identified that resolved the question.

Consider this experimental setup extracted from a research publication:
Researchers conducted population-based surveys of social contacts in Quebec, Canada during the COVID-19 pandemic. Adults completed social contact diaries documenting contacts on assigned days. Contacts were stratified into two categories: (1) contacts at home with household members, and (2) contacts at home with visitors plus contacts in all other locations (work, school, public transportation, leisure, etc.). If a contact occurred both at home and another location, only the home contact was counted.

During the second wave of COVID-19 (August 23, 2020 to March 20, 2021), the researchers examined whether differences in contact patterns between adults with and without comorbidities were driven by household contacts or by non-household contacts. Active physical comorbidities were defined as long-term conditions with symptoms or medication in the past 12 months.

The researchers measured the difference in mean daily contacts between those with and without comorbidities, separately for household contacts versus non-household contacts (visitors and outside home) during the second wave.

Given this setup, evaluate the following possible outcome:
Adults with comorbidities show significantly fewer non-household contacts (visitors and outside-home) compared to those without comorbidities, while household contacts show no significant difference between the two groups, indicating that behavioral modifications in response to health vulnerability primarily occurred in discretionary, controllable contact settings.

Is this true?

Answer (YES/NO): YES